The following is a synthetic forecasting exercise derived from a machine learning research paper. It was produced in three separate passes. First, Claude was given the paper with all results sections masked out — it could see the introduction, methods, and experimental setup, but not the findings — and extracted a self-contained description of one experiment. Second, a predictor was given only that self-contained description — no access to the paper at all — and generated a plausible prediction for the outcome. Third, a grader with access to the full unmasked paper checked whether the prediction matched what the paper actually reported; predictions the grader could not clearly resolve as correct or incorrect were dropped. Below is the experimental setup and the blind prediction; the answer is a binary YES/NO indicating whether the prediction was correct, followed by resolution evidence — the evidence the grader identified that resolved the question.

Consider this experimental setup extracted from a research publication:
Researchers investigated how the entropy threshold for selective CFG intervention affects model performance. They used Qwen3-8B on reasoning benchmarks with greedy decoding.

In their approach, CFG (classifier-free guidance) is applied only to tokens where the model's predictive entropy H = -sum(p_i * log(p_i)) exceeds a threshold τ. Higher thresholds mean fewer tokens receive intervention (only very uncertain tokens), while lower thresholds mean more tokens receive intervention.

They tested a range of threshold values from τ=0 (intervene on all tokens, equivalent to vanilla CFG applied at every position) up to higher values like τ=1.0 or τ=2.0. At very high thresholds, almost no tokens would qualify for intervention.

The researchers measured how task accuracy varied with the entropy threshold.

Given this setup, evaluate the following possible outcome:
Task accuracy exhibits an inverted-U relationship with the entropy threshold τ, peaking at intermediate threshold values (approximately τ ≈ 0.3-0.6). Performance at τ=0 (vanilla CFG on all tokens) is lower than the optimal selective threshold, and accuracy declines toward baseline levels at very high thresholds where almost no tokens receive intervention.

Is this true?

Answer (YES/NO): NO